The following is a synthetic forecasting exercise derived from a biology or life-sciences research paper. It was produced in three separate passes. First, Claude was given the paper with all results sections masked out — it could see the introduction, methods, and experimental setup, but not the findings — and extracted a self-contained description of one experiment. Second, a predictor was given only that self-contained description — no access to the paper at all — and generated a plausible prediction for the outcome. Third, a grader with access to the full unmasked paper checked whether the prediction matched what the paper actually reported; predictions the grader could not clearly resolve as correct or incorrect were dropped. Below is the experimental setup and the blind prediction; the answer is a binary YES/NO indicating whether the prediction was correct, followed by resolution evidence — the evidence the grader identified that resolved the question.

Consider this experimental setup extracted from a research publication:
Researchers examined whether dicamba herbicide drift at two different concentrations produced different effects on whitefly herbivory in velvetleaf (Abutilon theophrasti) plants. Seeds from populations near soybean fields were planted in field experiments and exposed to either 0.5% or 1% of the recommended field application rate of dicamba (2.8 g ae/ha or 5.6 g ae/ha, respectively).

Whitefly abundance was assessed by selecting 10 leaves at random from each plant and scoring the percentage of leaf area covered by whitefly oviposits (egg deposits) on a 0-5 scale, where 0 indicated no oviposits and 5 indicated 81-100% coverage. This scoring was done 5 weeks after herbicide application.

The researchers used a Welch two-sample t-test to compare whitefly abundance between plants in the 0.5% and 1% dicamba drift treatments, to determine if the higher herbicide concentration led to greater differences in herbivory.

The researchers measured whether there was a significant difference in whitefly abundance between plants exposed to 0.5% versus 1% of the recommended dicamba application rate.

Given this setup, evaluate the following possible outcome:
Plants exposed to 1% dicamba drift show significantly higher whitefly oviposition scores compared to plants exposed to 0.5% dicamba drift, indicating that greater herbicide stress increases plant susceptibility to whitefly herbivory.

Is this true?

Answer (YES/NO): NO